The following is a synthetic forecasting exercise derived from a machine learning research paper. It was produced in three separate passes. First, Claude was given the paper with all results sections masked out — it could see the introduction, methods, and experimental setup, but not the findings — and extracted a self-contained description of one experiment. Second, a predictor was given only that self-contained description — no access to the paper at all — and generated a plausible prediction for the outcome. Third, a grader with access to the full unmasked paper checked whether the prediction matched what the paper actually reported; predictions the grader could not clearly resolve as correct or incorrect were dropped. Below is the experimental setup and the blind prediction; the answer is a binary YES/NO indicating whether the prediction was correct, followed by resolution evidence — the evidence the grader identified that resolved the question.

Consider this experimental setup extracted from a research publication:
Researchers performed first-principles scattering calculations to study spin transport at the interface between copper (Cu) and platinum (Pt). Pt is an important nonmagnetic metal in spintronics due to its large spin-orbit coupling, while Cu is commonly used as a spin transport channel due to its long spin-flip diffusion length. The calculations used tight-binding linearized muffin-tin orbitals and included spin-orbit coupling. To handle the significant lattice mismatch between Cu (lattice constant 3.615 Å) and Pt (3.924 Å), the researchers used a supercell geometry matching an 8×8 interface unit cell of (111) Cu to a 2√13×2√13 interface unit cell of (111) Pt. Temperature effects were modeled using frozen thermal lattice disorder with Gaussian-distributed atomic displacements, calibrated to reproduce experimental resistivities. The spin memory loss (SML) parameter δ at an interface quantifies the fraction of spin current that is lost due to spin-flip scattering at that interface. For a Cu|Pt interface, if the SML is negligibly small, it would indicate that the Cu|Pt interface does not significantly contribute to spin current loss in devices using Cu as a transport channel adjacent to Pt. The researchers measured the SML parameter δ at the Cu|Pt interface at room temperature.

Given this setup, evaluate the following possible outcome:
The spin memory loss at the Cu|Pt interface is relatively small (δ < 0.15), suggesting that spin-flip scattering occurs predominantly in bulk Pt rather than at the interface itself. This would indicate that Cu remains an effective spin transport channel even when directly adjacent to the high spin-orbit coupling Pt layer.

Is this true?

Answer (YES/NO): NO